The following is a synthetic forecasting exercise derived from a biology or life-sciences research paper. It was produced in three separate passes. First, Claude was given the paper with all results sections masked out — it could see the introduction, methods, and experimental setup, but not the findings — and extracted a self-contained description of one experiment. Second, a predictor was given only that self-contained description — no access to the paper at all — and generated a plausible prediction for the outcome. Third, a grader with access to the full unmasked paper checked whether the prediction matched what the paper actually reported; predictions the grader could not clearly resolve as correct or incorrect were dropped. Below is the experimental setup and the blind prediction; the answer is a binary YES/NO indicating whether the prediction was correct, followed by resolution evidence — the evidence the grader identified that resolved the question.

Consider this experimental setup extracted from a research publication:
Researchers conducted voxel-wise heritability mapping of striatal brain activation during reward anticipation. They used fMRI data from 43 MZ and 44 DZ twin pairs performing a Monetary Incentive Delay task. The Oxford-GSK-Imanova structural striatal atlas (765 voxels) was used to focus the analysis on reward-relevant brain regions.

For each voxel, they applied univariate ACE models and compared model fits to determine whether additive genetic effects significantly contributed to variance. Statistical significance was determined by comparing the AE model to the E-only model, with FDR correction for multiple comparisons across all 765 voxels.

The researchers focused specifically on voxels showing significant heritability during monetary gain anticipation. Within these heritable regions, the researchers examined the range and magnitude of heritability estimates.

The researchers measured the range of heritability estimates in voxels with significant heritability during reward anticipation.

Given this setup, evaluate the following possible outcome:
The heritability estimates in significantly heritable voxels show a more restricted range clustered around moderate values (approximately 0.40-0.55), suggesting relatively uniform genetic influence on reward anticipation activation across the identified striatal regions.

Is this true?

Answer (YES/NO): NO